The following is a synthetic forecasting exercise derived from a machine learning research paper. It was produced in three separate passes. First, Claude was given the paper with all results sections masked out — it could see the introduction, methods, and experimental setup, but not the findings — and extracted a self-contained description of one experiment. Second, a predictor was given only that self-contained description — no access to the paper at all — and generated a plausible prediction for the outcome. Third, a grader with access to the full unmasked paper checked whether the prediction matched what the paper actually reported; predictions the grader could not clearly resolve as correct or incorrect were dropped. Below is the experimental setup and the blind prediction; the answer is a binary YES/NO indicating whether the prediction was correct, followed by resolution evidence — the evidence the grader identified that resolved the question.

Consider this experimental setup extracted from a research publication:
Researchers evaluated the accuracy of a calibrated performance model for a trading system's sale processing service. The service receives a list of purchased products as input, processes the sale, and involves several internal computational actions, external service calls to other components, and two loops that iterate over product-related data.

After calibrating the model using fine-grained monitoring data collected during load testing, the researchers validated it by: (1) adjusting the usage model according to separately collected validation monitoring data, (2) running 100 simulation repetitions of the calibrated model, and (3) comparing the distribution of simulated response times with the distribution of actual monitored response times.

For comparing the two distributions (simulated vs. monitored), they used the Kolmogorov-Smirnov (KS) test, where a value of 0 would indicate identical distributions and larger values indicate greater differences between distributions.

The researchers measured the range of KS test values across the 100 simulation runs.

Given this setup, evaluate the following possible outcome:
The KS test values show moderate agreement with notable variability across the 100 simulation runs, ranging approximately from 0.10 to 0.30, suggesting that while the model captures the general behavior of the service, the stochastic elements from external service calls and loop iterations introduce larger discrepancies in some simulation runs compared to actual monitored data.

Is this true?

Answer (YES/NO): NO